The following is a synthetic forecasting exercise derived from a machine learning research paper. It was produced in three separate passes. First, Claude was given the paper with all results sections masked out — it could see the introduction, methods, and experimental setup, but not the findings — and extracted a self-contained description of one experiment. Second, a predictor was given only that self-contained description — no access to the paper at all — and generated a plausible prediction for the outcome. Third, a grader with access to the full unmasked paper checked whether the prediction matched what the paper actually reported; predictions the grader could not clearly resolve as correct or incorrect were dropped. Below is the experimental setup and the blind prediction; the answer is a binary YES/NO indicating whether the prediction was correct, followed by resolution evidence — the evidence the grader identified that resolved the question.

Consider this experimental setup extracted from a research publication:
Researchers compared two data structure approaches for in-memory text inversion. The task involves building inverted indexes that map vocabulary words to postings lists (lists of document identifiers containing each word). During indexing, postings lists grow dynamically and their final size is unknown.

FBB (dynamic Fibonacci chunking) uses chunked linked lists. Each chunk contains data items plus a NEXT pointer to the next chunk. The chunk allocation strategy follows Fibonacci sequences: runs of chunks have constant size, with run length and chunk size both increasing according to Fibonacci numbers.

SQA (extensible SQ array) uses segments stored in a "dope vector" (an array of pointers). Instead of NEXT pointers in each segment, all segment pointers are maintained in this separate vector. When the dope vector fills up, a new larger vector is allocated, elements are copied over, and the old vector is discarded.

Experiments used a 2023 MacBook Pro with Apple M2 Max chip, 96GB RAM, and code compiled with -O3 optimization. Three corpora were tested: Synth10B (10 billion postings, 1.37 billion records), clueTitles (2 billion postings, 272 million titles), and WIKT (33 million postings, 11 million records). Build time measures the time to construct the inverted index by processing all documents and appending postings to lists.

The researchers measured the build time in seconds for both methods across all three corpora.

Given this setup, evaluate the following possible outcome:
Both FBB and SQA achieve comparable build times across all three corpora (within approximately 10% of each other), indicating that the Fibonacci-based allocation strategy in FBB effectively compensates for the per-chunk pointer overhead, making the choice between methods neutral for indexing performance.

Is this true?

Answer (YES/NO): NO